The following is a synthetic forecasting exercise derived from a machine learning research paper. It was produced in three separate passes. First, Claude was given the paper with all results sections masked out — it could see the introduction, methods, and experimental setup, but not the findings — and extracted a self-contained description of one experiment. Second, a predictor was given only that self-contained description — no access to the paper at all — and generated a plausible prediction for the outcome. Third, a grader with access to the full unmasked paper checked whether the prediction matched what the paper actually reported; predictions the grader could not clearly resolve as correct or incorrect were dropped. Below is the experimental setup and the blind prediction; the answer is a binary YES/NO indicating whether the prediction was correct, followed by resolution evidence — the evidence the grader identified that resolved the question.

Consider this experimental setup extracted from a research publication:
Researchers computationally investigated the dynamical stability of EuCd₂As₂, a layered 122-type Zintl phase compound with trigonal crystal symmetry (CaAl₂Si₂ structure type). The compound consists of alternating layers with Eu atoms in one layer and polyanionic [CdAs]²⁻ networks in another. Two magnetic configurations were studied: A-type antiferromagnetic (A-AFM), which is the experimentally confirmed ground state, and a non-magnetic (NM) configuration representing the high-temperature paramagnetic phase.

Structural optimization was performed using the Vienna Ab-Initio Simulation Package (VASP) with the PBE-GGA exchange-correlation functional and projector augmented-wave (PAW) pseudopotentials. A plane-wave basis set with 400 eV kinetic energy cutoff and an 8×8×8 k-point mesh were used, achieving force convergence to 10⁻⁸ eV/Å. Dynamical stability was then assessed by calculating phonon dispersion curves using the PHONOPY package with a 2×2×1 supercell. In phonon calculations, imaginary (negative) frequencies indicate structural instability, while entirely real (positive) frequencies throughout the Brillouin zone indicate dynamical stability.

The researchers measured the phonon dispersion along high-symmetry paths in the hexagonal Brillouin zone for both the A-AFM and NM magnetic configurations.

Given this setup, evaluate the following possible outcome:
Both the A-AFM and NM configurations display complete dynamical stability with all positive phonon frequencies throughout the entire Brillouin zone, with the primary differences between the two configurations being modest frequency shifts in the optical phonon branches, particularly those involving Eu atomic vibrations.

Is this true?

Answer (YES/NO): NO